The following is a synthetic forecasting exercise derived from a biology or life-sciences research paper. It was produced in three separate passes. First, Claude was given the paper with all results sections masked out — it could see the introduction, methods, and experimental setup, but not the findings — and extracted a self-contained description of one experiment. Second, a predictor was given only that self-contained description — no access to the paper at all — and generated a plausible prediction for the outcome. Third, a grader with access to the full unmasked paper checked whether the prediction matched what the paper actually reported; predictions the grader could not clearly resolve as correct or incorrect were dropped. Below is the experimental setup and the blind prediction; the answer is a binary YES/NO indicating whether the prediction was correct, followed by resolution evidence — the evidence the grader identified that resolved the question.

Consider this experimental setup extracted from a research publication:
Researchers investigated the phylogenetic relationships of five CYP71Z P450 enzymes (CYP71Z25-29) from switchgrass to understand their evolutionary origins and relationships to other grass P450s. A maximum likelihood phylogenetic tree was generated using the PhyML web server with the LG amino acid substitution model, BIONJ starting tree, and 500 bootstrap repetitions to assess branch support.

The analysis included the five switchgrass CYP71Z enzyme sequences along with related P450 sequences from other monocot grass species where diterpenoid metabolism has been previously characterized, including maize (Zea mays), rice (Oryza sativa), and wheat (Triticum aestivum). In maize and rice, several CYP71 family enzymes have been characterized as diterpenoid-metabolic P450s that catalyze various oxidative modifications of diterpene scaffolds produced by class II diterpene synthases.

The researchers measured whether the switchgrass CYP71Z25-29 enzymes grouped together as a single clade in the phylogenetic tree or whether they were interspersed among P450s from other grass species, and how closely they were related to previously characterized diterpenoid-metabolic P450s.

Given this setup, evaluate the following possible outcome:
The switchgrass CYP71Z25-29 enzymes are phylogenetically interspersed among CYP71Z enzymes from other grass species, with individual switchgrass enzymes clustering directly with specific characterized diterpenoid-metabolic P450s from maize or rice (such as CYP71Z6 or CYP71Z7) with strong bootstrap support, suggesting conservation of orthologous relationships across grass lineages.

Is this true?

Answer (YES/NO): NO